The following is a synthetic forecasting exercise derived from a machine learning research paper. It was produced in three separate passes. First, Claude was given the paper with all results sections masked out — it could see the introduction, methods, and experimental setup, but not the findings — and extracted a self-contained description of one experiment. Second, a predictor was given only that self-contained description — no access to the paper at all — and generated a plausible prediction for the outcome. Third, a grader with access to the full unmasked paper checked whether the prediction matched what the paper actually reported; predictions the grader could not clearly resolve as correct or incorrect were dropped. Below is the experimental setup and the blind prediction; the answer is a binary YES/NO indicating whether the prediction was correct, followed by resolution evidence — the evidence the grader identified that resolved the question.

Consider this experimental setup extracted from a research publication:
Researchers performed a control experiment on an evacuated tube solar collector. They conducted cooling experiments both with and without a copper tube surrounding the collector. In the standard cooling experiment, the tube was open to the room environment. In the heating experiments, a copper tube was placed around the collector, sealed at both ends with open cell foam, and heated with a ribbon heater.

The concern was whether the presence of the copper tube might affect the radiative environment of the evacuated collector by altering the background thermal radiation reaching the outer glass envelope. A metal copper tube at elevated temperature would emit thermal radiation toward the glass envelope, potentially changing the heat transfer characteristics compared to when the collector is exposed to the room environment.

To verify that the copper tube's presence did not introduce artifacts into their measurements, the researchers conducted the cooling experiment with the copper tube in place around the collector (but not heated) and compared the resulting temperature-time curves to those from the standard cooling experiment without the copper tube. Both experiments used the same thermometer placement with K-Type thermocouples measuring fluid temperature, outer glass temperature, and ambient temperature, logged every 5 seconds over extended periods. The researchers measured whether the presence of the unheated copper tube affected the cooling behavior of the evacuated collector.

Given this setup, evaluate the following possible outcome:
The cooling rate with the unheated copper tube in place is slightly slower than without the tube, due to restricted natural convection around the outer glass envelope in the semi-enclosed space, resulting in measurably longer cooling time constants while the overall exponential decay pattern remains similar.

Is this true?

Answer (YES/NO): NO